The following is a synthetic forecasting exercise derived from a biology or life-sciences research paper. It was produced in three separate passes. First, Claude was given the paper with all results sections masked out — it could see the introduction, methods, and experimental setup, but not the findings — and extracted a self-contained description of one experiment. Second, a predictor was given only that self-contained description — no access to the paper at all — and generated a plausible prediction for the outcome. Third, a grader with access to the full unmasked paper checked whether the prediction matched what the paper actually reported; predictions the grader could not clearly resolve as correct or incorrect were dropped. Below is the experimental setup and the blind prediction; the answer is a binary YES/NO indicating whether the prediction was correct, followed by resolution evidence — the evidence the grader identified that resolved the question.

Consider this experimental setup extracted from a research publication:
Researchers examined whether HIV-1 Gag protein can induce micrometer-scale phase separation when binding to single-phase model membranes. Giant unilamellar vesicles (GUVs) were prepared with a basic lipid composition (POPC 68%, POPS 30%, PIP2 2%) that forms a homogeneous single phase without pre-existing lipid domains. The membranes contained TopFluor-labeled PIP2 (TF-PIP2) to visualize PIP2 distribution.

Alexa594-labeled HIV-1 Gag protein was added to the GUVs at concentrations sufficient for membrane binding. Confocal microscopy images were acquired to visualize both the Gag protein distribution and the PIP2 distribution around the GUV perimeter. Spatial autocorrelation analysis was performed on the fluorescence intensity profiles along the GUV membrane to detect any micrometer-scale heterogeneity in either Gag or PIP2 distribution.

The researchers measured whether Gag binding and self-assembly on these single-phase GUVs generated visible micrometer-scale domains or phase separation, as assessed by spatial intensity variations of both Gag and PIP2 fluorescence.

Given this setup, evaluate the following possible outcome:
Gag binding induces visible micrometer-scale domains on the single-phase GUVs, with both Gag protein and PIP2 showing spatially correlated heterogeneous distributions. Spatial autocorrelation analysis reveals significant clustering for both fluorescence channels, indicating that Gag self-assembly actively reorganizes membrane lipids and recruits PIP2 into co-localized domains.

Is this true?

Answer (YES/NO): NO